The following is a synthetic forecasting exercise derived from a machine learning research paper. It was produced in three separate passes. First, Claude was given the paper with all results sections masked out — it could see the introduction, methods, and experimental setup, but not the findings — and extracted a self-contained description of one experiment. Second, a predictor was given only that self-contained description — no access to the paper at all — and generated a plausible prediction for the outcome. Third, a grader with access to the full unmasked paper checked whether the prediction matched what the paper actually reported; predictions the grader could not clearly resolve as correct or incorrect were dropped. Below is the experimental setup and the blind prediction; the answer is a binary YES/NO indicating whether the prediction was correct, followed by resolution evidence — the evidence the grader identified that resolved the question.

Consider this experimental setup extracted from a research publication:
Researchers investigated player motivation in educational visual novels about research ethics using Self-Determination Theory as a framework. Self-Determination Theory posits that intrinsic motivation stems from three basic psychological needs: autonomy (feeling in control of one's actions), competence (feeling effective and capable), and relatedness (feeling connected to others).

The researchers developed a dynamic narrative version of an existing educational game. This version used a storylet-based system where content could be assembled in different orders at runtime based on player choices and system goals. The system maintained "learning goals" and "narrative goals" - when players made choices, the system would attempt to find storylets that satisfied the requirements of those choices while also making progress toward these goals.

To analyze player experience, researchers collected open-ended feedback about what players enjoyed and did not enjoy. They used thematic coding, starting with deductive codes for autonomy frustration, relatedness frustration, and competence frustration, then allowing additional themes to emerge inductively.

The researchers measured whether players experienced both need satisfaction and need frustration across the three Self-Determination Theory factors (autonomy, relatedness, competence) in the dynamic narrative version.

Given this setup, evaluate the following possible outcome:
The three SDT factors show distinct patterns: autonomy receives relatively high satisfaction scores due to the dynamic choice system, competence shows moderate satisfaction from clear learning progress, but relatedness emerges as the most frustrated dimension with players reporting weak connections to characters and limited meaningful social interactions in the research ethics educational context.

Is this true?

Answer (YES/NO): NO